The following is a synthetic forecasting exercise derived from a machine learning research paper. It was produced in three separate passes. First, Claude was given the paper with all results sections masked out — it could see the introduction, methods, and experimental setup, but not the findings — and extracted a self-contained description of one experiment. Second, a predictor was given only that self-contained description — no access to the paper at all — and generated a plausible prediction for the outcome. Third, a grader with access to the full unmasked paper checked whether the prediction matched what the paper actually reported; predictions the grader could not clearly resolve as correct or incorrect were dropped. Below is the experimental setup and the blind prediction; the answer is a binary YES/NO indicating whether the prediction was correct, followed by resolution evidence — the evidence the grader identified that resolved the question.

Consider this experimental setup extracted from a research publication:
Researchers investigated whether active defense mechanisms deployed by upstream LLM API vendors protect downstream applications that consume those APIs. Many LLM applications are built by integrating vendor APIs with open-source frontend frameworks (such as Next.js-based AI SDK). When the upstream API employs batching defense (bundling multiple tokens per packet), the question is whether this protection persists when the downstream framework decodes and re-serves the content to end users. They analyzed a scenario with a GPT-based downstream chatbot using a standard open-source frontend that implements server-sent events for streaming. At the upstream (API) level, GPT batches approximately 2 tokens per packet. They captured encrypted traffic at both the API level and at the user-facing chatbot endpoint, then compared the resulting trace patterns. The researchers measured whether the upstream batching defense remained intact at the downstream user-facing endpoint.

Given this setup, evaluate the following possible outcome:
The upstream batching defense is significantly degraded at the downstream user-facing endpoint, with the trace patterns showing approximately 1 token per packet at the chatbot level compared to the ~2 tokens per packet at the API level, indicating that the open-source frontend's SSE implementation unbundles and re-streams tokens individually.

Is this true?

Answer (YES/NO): YES